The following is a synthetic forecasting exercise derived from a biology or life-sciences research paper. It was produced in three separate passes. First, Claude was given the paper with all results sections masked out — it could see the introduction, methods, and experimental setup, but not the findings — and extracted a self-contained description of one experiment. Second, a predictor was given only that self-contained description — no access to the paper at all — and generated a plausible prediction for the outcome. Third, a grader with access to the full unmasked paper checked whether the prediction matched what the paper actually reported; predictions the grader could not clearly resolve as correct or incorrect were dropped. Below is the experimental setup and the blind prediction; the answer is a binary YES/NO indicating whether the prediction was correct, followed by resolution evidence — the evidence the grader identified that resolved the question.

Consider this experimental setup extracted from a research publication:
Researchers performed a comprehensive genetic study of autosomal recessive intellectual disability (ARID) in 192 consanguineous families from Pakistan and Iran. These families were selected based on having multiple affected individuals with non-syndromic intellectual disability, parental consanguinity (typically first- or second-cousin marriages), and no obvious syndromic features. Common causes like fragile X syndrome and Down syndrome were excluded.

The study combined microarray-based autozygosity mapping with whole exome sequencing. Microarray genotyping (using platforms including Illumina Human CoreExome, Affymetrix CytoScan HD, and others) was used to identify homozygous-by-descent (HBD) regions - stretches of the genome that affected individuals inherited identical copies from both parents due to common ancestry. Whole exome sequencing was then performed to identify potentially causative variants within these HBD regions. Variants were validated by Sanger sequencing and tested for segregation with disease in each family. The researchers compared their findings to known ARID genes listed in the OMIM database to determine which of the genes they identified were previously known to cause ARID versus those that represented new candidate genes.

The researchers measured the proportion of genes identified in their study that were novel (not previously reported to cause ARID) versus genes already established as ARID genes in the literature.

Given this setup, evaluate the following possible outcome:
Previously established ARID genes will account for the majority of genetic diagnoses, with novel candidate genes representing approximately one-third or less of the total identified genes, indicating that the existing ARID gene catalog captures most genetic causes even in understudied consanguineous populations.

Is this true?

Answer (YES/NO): YES